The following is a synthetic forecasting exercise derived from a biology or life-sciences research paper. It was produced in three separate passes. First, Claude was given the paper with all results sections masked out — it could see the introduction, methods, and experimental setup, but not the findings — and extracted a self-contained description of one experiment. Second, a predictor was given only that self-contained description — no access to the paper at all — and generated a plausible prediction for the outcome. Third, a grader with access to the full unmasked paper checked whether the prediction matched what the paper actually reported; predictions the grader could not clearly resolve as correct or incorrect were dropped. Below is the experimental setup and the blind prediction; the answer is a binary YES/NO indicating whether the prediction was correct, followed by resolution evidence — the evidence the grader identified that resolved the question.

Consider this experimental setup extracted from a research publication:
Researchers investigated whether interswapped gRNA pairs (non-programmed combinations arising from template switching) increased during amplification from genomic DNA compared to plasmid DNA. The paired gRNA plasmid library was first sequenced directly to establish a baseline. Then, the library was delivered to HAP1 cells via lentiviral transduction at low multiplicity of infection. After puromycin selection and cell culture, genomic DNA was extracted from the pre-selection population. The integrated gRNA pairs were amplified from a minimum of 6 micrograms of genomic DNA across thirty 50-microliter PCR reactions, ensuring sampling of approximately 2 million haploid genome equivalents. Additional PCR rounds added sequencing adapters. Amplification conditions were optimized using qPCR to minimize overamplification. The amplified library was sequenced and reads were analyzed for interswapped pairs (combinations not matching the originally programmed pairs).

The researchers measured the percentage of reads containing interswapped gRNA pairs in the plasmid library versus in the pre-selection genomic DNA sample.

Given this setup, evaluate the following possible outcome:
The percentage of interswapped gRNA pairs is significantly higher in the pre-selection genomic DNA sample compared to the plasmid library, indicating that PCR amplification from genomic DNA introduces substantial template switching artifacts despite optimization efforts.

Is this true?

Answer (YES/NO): YES